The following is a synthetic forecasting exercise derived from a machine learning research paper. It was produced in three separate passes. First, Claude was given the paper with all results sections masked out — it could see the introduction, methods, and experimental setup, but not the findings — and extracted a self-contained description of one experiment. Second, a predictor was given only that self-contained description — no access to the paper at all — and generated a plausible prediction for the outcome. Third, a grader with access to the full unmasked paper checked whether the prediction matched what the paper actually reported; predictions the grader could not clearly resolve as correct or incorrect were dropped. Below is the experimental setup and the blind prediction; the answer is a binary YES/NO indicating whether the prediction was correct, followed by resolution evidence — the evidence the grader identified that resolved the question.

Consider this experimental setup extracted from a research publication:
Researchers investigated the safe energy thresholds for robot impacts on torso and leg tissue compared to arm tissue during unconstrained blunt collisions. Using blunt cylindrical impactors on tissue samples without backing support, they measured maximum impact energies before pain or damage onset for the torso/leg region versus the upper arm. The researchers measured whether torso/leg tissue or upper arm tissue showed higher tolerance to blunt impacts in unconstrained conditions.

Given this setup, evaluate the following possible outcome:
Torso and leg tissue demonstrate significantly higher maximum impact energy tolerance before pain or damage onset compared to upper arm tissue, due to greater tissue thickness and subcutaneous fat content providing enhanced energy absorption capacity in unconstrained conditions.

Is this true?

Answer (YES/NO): NO